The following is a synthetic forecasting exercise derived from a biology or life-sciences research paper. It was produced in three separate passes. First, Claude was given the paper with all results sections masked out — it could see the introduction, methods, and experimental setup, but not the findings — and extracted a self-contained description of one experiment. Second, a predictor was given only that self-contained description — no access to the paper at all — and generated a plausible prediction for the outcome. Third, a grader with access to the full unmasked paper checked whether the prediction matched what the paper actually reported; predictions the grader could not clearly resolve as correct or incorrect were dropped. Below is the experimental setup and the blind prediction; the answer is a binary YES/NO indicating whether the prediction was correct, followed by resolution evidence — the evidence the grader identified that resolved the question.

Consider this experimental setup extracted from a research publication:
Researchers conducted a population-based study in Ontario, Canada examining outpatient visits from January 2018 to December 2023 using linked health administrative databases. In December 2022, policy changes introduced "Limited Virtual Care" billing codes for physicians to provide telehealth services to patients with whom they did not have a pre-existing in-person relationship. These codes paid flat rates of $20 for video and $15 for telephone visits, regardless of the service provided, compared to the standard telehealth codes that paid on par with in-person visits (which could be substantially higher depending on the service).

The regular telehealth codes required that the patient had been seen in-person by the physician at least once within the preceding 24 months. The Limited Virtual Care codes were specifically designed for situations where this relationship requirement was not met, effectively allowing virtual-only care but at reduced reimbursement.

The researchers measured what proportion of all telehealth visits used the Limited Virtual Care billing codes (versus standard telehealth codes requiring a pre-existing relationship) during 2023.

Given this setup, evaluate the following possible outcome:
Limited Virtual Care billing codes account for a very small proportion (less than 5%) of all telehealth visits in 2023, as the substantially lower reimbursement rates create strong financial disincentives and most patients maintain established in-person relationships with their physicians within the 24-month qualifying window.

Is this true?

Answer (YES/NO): NO